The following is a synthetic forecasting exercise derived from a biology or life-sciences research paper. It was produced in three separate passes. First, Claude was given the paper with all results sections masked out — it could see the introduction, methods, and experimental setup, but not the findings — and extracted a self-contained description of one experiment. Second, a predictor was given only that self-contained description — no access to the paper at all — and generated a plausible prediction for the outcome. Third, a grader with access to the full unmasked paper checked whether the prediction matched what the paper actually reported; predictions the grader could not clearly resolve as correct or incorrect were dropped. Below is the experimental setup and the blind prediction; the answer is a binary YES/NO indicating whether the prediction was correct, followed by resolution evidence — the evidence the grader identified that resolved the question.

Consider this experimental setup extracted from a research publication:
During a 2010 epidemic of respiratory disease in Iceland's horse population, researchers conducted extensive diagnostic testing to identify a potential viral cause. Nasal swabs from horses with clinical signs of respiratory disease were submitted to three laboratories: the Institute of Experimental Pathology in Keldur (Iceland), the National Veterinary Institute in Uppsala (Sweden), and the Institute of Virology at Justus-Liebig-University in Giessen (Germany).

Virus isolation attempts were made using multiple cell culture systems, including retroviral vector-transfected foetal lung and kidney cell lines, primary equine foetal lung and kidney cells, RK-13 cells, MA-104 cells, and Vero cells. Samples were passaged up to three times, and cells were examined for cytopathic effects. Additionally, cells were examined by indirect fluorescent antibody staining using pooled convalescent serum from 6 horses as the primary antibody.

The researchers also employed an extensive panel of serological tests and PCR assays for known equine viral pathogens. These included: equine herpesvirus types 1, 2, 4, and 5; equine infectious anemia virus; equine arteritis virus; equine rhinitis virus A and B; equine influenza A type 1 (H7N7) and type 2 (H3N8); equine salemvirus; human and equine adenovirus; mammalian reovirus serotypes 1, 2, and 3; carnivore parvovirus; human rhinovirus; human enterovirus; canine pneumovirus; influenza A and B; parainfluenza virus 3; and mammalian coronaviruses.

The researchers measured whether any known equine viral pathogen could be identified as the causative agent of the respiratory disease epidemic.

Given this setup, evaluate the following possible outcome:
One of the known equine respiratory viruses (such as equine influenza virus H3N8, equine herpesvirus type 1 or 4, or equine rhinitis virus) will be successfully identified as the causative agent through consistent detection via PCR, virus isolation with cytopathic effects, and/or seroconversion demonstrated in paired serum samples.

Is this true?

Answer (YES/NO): NO